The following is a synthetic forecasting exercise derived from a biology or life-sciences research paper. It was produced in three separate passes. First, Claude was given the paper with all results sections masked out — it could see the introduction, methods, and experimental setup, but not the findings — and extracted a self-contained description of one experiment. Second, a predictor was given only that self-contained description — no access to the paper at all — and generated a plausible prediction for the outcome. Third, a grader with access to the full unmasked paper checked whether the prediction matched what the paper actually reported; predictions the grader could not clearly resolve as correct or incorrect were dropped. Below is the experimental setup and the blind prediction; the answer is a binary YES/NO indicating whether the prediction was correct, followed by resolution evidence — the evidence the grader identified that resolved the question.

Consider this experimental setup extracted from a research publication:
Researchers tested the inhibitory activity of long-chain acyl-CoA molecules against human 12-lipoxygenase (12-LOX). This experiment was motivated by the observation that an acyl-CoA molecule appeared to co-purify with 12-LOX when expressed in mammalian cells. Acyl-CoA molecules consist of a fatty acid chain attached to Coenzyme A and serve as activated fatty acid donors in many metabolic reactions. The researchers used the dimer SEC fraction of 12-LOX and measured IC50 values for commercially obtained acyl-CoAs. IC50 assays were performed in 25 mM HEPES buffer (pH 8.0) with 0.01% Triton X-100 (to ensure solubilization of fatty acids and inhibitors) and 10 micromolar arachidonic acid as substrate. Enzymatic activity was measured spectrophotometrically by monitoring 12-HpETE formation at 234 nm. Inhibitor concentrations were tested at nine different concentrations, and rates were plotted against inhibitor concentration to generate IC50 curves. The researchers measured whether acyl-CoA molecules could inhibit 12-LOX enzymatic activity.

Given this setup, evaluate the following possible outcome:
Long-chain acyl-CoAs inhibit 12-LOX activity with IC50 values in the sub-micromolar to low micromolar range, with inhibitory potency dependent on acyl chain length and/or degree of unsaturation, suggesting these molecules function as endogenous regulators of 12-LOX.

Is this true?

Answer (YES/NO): NO